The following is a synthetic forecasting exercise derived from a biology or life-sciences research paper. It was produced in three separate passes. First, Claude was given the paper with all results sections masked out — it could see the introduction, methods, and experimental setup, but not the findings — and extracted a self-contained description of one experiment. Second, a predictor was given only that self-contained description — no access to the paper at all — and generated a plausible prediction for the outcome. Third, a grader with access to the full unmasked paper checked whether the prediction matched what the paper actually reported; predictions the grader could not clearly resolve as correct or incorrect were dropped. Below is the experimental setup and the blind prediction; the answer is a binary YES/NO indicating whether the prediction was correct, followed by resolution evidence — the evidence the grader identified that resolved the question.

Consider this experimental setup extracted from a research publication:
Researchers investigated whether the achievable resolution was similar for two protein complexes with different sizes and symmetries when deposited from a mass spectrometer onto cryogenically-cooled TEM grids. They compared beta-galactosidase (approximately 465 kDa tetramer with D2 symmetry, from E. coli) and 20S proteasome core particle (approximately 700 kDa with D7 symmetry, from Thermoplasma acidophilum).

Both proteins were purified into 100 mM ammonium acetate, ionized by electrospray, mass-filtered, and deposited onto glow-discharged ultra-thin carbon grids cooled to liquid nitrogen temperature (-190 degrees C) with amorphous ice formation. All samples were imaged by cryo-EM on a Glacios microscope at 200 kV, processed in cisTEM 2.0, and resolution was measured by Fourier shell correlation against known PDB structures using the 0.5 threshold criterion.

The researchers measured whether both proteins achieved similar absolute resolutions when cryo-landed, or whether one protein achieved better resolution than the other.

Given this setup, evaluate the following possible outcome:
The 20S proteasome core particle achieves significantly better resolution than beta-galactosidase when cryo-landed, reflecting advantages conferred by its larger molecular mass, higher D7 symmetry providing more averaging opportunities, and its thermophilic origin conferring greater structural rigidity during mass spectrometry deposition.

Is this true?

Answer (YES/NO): NO